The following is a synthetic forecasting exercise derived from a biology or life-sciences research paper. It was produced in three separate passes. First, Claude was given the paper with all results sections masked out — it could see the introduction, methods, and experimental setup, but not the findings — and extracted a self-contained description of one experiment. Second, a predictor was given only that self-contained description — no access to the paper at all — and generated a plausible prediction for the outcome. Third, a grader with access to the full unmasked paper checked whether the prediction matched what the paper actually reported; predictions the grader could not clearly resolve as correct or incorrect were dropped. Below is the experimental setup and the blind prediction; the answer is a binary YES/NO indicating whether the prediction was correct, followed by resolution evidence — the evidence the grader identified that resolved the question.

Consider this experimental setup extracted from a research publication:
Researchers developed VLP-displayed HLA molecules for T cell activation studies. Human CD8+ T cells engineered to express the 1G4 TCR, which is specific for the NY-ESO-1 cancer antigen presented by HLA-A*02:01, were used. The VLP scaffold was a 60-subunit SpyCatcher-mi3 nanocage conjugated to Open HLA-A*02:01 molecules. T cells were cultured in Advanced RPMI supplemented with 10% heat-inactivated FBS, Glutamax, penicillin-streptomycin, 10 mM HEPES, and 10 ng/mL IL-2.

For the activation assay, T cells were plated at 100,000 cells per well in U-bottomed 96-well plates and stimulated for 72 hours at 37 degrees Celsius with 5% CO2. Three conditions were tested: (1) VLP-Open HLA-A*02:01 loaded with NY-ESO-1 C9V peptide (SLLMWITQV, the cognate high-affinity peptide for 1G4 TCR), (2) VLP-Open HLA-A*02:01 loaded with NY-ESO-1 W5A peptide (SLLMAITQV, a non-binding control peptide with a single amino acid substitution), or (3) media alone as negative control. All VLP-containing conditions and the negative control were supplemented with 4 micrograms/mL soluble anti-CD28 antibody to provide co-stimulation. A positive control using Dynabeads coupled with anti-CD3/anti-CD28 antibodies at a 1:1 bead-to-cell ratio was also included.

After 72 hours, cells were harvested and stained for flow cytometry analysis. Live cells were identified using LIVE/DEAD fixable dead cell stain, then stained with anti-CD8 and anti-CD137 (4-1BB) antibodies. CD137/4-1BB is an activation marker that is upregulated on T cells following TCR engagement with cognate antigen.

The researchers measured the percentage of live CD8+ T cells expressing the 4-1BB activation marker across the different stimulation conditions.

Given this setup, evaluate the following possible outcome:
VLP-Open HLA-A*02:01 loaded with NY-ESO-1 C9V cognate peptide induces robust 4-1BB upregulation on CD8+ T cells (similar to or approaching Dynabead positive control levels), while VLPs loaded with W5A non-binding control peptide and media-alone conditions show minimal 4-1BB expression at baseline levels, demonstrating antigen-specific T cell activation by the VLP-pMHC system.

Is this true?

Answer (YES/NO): YES